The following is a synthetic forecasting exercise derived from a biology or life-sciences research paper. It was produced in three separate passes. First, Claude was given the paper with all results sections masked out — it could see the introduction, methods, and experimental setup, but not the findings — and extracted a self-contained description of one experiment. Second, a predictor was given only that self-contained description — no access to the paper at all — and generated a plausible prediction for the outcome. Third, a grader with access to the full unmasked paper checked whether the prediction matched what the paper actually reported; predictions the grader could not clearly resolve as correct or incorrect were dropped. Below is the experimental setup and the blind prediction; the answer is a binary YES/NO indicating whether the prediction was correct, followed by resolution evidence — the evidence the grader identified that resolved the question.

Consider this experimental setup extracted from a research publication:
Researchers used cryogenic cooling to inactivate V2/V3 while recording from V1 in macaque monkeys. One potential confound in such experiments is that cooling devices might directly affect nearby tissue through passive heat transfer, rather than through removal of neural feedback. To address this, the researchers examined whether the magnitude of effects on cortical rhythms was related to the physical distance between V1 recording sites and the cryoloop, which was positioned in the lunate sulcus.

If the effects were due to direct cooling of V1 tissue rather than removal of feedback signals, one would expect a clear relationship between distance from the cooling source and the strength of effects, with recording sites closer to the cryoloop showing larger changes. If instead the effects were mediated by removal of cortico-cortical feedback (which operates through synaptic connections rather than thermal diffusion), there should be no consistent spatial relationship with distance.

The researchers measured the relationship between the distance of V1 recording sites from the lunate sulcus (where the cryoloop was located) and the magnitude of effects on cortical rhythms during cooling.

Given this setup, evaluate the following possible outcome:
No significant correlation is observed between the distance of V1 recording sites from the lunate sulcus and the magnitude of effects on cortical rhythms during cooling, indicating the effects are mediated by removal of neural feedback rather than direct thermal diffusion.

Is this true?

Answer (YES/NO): YES